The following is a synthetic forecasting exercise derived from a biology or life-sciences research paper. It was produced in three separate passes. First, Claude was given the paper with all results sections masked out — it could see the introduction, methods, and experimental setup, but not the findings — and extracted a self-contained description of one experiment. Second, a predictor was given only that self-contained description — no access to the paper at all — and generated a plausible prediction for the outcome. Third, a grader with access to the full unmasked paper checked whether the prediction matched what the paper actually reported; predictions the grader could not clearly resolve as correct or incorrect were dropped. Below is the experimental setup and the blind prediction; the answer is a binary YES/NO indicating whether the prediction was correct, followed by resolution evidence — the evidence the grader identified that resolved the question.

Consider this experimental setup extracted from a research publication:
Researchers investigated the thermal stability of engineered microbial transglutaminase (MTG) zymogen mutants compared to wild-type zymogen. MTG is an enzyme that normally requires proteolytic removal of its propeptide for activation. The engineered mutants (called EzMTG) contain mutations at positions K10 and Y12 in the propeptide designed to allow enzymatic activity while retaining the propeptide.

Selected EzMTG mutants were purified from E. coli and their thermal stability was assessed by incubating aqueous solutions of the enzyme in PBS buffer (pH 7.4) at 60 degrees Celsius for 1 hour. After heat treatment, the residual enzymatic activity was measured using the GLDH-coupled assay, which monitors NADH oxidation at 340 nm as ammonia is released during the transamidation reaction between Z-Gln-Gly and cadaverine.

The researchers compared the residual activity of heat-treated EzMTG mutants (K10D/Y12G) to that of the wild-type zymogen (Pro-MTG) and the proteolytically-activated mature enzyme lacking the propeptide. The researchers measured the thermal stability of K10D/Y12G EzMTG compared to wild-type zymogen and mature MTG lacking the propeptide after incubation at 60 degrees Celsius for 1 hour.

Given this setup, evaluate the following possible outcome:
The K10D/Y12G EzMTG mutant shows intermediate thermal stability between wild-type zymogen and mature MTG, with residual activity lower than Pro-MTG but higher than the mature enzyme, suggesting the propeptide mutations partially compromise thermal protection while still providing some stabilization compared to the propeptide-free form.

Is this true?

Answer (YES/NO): NO